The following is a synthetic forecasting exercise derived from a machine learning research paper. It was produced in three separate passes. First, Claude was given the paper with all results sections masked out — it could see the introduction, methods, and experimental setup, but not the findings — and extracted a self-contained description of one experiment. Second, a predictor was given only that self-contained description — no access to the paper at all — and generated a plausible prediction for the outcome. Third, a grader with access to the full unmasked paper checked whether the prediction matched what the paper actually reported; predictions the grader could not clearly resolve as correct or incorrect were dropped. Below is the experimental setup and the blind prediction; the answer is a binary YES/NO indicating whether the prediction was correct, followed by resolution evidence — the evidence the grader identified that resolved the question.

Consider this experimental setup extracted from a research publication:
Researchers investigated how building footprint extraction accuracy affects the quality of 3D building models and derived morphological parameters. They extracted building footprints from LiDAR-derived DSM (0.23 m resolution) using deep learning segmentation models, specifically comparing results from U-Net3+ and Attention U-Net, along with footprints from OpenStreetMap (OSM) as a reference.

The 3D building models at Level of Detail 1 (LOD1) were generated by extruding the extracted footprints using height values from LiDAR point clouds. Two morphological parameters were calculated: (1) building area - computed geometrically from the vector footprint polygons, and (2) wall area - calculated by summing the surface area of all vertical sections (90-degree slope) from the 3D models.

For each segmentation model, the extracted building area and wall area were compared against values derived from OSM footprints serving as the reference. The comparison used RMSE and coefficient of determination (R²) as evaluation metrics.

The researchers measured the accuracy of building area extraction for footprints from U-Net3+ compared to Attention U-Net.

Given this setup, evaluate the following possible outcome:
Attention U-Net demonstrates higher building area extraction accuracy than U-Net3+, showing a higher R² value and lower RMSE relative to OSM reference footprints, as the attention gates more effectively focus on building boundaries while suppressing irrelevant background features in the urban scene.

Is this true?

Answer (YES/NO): NO